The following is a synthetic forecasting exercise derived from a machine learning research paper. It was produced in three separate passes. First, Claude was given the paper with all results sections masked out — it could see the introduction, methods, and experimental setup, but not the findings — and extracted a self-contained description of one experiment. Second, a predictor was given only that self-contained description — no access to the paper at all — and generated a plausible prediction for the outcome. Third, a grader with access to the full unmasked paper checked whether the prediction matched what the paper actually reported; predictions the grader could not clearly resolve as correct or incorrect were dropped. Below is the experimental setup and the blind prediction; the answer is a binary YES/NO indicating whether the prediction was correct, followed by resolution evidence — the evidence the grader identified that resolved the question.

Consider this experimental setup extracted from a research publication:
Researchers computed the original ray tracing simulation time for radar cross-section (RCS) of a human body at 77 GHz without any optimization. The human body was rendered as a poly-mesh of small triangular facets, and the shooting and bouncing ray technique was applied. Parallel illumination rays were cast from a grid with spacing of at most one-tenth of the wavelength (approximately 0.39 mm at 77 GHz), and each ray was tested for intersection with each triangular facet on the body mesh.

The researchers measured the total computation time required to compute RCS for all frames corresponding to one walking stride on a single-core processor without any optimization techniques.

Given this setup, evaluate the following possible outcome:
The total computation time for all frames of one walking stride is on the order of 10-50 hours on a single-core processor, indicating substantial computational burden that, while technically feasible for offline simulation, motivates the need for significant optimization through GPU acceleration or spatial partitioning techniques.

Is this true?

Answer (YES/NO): YES